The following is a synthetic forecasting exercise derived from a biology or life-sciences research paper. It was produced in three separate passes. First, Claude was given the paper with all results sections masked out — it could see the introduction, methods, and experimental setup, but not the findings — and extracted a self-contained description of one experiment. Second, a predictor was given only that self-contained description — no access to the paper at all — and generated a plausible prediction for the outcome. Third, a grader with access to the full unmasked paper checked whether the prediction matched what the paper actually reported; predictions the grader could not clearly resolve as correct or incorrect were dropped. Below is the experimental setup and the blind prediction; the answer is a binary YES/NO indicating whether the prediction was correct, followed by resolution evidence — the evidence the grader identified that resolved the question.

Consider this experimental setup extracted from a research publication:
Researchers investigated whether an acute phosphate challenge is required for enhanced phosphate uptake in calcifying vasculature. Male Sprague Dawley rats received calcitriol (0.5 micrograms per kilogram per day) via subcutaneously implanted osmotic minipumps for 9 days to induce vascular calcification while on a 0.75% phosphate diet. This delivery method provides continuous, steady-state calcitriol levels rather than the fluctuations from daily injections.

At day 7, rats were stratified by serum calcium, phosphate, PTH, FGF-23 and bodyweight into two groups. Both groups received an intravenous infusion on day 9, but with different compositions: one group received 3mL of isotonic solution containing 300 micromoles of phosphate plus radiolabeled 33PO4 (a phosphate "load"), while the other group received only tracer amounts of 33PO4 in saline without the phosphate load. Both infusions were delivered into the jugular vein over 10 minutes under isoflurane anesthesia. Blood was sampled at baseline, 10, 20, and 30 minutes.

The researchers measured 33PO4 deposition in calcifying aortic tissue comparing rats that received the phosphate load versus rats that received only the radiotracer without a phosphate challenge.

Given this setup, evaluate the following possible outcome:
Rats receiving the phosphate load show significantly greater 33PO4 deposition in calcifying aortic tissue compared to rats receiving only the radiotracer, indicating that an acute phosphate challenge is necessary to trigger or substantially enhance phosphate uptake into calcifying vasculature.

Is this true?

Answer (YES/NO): YES